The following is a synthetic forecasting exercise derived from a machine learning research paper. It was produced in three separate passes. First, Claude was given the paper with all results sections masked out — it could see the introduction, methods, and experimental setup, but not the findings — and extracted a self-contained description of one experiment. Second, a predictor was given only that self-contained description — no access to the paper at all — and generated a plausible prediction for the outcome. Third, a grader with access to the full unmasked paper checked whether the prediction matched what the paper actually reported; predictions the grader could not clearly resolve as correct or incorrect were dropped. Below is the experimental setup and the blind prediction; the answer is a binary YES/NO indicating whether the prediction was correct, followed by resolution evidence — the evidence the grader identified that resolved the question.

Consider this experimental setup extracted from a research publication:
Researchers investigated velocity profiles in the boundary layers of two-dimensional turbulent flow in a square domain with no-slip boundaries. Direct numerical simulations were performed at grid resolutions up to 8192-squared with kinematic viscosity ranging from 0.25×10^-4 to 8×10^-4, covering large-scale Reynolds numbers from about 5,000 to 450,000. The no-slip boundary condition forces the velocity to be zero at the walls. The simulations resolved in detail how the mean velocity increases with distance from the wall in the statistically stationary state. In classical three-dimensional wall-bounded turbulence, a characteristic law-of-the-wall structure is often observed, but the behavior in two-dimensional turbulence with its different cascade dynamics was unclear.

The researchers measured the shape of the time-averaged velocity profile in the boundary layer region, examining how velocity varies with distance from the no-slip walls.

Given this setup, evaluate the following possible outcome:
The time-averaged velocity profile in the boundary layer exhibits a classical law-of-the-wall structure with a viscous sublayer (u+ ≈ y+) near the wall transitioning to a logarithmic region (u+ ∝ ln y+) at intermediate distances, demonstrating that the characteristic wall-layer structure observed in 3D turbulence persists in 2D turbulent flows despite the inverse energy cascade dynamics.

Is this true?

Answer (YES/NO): YES